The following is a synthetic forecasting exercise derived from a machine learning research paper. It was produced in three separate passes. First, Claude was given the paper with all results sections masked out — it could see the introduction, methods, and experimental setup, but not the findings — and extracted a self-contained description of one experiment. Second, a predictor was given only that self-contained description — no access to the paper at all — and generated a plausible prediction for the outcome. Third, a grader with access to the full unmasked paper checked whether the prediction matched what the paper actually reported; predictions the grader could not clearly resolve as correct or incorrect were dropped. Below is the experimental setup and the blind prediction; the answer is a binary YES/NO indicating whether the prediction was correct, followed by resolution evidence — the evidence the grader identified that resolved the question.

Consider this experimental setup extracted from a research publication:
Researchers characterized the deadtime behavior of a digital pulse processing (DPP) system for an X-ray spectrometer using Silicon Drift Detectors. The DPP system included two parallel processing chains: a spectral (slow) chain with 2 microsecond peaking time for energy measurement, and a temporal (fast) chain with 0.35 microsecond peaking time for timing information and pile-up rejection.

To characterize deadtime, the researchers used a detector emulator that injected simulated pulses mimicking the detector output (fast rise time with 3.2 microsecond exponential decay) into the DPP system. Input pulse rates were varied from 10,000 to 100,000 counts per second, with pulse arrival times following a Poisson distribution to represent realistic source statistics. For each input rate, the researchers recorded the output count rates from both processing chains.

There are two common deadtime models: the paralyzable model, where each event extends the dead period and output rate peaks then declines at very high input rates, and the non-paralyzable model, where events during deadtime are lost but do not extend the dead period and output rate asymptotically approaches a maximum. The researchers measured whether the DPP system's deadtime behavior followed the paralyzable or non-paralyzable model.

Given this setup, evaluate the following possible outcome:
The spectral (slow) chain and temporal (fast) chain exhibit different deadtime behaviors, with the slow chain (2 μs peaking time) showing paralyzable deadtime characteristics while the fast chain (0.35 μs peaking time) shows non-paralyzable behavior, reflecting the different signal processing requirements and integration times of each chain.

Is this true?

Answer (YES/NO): NO